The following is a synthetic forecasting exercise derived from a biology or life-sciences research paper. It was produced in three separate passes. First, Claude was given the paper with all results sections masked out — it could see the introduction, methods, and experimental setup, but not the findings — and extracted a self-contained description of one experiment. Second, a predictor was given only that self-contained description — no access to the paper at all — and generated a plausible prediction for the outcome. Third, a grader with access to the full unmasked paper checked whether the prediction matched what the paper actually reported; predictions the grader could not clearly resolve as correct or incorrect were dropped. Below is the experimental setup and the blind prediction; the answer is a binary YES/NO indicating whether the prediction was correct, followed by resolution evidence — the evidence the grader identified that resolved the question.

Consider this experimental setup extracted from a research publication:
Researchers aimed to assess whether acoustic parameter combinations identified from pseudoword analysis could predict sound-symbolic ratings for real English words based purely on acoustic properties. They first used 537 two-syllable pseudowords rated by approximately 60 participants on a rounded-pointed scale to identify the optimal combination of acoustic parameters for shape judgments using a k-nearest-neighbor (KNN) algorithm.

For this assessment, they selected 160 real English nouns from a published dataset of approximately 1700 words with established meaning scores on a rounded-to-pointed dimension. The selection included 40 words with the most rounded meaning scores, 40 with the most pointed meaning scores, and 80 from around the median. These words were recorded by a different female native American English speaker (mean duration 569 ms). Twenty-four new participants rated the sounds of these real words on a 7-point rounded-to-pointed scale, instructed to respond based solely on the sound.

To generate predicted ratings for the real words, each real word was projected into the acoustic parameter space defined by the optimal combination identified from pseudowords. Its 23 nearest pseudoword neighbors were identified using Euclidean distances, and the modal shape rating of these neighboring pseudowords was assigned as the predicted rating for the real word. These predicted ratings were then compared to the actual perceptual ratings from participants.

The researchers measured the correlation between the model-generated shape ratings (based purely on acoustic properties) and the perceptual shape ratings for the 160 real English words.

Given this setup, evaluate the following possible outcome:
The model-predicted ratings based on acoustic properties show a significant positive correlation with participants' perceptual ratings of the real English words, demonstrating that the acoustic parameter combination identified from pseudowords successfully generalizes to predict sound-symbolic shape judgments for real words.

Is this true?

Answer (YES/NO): YES